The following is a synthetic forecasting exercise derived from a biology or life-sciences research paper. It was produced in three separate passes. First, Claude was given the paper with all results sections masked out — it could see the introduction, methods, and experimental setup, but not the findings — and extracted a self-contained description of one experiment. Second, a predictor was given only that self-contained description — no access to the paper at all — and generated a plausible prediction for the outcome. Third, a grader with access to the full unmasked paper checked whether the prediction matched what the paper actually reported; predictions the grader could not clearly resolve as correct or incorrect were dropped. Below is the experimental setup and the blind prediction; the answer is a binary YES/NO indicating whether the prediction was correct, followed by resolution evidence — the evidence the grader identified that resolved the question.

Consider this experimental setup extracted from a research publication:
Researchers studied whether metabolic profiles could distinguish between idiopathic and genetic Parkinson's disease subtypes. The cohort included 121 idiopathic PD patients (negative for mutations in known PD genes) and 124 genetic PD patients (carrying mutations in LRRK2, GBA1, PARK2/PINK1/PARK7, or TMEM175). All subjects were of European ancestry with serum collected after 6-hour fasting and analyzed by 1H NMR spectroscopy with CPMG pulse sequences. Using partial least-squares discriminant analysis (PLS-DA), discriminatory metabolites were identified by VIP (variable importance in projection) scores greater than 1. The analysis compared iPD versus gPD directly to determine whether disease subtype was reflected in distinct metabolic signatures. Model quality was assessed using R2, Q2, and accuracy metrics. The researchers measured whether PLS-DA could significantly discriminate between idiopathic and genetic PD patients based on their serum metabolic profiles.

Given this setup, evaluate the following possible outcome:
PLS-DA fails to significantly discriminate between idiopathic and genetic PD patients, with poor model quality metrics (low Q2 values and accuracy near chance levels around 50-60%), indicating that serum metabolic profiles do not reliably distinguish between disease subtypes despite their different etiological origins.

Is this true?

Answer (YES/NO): YES